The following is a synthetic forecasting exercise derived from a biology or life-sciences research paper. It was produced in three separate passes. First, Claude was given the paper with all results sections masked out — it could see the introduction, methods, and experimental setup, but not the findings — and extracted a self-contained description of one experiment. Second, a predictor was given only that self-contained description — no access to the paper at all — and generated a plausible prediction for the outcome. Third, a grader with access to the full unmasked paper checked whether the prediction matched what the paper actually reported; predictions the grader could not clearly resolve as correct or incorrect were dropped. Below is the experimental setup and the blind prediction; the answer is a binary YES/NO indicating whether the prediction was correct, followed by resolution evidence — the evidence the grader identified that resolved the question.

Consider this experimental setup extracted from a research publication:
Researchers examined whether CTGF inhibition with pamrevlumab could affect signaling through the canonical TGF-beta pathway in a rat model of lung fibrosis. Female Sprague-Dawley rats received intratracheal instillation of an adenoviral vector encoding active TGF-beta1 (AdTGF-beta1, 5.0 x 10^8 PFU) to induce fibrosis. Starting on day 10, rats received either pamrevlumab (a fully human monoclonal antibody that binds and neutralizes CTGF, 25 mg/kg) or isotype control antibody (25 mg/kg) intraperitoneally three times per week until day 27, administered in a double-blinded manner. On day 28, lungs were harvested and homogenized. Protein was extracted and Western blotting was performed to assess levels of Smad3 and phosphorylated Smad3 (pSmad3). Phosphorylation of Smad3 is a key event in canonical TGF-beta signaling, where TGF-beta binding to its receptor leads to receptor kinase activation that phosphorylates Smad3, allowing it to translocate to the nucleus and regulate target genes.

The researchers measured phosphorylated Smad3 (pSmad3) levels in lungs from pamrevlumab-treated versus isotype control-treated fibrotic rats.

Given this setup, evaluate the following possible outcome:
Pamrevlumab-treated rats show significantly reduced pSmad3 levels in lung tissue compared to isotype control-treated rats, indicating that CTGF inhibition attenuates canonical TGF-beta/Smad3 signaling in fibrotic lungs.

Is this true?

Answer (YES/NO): YES